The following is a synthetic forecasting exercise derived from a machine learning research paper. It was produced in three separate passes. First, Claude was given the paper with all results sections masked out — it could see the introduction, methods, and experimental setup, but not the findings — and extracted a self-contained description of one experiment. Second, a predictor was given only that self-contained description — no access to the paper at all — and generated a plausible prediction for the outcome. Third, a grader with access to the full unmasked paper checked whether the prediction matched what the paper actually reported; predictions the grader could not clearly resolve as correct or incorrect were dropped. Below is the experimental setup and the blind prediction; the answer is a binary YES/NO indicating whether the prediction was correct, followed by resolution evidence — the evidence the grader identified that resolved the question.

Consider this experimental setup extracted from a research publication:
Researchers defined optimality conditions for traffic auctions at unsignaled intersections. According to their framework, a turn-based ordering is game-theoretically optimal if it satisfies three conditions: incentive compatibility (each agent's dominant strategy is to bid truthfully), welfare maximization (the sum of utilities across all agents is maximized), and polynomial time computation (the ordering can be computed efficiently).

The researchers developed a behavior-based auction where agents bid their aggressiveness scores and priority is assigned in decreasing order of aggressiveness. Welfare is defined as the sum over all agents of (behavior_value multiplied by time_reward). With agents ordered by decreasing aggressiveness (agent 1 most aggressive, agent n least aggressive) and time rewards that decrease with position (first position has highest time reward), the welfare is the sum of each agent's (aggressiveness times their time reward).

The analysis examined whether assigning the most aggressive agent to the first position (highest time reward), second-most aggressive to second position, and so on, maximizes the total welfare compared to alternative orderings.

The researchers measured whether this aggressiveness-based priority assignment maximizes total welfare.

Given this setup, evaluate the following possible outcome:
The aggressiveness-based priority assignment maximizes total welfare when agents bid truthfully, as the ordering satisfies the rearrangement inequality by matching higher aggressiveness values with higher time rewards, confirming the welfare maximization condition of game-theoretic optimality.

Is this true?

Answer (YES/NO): YES